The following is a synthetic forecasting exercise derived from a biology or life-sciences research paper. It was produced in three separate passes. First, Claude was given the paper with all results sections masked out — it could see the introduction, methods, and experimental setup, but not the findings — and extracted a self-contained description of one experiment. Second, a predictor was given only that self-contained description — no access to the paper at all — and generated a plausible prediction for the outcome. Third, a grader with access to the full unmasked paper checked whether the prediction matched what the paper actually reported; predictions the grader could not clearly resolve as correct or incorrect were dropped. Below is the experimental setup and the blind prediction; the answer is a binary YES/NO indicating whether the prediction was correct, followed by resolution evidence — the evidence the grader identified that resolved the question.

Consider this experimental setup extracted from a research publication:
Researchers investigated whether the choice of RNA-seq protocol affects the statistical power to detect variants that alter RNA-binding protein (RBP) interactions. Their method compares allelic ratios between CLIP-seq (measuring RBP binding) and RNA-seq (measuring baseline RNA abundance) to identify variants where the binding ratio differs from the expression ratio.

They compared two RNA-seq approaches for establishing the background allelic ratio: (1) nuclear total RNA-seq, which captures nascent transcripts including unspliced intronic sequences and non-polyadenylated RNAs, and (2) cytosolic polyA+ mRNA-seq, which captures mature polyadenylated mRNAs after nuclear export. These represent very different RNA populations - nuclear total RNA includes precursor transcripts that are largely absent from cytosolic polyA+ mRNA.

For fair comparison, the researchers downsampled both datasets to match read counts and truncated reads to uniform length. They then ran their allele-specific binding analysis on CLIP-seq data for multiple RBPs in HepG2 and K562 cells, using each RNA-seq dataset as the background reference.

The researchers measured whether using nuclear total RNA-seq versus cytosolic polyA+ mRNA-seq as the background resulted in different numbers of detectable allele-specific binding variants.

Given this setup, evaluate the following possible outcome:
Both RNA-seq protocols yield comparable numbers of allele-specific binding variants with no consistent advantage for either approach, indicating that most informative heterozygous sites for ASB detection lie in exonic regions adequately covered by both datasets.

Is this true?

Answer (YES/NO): NO